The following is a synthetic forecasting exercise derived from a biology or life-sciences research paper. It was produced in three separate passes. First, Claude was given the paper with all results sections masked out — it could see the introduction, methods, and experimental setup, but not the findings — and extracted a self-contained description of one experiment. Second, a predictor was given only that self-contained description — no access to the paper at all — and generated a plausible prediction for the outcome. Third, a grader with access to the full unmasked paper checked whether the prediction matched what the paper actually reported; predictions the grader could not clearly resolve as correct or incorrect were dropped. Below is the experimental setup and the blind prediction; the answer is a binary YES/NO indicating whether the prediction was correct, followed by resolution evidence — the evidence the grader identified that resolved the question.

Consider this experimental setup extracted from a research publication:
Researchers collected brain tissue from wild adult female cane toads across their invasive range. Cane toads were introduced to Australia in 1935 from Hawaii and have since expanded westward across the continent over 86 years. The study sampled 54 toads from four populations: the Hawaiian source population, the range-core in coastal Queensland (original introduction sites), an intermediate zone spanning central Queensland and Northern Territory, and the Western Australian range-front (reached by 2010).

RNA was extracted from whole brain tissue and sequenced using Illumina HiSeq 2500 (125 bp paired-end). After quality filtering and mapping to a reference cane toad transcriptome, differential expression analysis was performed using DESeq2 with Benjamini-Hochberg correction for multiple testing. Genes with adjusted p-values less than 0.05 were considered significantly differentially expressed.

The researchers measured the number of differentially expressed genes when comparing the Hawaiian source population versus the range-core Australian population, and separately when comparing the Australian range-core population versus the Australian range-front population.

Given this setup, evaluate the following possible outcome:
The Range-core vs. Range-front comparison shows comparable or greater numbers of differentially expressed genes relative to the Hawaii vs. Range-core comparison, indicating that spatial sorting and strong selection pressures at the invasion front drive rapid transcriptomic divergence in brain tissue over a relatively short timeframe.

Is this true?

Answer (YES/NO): NO